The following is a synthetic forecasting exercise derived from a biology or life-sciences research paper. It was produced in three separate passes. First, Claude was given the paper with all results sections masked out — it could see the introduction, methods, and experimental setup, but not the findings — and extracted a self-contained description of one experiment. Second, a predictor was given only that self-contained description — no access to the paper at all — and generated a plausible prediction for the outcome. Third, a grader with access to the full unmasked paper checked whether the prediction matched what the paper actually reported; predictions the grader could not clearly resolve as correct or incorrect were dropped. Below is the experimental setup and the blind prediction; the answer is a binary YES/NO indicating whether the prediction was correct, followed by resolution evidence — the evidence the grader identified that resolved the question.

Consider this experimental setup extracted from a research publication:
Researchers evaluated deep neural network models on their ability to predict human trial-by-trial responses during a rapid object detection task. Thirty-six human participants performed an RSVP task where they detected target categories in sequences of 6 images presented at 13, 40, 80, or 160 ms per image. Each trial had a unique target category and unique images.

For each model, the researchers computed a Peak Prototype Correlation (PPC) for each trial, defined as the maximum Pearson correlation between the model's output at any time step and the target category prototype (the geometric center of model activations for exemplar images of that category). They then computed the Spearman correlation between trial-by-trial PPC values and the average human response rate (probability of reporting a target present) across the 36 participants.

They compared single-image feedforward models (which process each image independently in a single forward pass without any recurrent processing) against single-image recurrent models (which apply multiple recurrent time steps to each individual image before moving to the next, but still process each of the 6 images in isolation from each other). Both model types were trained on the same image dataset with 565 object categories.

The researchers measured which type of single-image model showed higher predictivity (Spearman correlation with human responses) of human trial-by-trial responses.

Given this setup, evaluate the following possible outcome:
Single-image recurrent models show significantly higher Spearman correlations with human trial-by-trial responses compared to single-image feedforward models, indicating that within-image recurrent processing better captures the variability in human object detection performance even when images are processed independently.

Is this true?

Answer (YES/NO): YES